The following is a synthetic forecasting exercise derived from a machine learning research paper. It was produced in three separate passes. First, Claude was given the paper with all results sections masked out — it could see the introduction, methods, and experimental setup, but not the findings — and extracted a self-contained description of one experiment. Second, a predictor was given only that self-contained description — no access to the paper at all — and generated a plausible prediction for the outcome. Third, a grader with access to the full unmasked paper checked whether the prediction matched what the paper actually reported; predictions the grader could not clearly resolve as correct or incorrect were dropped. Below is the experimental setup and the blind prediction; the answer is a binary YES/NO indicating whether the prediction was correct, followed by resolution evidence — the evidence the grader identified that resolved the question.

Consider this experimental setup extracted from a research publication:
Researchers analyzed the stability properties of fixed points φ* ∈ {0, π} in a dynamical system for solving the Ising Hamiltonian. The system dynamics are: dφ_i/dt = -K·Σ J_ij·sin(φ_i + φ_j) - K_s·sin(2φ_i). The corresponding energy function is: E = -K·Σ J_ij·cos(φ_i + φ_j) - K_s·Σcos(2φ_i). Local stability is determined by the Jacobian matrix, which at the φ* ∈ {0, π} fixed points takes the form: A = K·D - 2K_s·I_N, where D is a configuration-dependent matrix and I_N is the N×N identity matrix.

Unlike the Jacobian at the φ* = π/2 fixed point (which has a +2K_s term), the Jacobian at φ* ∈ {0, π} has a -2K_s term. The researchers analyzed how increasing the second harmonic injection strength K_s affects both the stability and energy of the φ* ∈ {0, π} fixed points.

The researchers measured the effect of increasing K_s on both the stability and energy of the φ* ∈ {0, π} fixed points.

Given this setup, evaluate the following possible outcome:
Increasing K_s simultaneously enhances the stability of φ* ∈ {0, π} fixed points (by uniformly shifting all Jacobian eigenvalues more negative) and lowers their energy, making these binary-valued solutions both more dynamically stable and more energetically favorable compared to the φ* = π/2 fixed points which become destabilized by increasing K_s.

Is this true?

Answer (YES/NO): YES